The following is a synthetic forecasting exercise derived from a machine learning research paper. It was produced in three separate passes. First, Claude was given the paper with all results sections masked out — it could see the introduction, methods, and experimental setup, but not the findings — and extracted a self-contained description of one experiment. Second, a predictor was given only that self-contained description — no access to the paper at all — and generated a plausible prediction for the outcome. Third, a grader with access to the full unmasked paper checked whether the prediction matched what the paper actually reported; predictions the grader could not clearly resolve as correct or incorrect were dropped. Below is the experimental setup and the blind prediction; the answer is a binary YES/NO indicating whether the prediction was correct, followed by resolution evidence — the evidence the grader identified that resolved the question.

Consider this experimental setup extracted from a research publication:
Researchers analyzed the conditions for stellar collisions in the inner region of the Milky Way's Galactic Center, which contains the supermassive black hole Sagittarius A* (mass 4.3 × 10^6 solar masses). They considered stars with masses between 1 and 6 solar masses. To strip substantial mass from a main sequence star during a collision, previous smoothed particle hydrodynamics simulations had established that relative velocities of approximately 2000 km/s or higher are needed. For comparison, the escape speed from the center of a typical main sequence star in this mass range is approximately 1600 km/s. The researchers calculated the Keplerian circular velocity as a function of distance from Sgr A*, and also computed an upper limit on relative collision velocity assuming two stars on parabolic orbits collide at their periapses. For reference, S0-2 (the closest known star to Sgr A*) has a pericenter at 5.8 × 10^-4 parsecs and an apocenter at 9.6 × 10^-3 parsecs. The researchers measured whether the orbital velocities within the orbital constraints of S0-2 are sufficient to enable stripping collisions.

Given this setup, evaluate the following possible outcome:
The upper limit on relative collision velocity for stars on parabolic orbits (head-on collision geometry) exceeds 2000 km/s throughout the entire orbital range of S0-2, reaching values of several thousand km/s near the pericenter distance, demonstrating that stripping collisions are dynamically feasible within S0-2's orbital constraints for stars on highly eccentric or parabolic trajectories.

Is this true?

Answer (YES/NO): YES